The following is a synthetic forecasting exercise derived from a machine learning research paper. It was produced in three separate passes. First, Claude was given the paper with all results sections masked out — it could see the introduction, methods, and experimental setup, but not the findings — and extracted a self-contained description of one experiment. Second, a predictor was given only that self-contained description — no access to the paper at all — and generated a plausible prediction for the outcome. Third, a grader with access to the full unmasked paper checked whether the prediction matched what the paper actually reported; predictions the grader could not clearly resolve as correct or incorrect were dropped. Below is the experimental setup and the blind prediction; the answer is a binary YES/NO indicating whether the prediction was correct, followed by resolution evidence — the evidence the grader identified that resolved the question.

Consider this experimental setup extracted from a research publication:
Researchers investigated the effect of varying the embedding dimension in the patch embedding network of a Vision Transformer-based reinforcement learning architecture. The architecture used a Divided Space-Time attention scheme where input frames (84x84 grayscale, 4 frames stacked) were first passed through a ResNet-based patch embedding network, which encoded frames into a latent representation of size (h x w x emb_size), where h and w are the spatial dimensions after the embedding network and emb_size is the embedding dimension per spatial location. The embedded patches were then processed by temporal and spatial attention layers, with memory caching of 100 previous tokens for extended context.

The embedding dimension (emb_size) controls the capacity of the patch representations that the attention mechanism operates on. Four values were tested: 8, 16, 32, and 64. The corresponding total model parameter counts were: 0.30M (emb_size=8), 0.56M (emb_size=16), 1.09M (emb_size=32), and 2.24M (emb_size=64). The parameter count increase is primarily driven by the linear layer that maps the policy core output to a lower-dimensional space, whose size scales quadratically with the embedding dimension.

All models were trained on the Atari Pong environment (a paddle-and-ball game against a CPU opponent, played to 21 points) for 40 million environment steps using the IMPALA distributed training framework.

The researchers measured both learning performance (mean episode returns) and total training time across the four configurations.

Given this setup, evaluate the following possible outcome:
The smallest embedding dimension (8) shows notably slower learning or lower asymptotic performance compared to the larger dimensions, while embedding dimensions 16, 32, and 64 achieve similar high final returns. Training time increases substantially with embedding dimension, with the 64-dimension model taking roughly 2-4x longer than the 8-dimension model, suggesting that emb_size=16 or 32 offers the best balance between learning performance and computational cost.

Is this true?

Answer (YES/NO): NO